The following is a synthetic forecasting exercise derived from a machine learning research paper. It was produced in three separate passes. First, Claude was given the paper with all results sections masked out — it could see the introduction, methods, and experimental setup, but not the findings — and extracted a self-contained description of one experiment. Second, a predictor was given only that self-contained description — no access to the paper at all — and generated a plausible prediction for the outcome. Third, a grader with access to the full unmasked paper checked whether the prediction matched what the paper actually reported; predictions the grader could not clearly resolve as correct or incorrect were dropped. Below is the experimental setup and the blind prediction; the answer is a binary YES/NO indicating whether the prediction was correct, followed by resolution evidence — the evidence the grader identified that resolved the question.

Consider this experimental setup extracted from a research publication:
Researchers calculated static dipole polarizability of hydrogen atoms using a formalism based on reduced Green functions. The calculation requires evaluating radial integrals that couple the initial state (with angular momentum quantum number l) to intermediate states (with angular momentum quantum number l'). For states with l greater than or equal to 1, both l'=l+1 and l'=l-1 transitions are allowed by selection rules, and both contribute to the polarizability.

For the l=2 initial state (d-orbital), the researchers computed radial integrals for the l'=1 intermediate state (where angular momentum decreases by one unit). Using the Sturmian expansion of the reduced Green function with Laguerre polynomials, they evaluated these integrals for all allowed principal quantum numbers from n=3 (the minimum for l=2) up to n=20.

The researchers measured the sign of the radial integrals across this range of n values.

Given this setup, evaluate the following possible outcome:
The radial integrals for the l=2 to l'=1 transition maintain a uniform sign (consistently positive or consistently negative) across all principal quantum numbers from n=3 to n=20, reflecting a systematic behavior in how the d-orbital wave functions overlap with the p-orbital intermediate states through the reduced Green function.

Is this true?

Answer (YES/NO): YES